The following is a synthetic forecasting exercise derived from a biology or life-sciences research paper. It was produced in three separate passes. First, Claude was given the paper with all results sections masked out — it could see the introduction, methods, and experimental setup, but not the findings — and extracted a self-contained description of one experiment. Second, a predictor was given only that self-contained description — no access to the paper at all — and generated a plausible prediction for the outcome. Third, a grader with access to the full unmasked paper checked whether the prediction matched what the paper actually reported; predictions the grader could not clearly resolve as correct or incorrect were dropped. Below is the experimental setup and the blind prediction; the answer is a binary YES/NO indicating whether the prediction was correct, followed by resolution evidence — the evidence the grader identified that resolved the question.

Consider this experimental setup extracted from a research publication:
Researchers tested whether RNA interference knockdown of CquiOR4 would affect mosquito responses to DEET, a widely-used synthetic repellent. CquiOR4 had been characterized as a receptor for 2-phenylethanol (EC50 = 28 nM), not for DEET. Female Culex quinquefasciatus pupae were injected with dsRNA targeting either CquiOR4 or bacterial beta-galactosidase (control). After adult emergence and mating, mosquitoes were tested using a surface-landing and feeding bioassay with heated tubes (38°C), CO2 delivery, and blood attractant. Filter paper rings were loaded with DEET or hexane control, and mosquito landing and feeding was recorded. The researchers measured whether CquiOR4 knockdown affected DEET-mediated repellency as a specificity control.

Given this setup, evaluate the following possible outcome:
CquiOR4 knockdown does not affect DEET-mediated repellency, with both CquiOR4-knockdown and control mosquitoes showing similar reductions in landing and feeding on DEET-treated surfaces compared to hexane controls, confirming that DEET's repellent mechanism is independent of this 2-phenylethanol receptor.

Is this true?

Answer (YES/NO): YES